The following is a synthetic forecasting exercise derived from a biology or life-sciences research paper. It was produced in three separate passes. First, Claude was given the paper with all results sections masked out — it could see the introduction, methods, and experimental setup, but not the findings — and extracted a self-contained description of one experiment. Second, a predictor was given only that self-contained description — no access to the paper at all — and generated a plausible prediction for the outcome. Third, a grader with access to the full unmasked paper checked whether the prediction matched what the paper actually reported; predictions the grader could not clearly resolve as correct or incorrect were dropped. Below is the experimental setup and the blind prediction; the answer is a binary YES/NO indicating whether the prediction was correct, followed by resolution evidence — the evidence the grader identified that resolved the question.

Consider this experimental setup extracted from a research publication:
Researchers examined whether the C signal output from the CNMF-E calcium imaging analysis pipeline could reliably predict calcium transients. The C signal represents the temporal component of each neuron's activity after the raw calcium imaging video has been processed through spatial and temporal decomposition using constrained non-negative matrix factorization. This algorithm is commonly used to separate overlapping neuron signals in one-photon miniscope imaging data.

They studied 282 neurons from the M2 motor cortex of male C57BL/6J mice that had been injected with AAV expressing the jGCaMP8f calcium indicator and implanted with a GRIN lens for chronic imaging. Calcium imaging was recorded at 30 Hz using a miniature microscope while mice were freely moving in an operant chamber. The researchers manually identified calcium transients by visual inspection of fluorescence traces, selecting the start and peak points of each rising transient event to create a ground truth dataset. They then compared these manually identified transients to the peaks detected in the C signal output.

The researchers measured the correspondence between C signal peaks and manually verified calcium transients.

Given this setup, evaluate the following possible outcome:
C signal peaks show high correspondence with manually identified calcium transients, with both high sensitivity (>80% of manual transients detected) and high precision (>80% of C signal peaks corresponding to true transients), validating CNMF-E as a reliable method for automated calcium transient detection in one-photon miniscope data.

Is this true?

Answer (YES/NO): NO